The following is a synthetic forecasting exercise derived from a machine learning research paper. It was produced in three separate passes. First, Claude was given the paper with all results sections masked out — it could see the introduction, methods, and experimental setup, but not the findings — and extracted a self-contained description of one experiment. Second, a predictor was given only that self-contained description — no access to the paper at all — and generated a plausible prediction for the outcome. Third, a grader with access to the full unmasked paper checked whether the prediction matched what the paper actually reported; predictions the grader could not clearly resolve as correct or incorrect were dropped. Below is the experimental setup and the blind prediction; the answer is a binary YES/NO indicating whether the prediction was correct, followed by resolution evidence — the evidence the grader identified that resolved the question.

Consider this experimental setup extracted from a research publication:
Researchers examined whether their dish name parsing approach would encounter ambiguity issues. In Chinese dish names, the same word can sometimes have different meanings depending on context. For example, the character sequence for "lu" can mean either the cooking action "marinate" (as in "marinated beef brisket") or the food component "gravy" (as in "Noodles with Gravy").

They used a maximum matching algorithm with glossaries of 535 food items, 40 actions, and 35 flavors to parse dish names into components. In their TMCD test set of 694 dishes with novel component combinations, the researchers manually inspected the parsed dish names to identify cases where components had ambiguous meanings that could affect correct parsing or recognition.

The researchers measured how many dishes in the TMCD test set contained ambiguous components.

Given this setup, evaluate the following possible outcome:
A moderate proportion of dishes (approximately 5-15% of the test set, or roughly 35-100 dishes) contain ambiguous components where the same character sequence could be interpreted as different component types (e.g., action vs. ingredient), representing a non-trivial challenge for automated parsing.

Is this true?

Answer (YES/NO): NO